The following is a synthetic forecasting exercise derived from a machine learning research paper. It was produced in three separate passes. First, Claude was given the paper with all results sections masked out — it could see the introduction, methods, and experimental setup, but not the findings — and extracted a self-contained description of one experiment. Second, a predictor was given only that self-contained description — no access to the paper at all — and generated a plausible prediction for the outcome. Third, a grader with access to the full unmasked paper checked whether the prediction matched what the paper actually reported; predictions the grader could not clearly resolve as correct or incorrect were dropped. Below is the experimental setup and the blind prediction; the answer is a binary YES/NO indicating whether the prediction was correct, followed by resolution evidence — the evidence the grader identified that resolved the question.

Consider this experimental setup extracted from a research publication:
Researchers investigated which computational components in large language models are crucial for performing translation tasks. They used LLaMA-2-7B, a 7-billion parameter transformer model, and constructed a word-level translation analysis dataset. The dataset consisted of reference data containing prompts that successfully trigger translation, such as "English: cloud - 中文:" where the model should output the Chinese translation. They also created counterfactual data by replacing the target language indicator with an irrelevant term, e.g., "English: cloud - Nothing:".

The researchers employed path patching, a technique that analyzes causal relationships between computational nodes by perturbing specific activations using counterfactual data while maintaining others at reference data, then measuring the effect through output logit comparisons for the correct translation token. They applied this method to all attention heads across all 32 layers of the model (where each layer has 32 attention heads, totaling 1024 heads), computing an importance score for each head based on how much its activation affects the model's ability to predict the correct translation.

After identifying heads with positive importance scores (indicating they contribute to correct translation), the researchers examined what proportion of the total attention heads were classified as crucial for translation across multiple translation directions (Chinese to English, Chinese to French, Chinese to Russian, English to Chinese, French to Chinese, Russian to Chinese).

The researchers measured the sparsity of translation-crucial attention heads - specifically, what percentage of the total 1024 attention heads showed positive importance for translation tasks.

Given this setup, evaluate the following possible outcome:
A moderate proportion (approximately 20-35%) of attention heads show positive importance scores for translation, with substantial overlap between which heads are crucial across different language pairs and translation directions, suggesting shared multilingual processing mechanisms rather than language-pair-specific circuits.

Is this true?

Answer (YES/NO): NO